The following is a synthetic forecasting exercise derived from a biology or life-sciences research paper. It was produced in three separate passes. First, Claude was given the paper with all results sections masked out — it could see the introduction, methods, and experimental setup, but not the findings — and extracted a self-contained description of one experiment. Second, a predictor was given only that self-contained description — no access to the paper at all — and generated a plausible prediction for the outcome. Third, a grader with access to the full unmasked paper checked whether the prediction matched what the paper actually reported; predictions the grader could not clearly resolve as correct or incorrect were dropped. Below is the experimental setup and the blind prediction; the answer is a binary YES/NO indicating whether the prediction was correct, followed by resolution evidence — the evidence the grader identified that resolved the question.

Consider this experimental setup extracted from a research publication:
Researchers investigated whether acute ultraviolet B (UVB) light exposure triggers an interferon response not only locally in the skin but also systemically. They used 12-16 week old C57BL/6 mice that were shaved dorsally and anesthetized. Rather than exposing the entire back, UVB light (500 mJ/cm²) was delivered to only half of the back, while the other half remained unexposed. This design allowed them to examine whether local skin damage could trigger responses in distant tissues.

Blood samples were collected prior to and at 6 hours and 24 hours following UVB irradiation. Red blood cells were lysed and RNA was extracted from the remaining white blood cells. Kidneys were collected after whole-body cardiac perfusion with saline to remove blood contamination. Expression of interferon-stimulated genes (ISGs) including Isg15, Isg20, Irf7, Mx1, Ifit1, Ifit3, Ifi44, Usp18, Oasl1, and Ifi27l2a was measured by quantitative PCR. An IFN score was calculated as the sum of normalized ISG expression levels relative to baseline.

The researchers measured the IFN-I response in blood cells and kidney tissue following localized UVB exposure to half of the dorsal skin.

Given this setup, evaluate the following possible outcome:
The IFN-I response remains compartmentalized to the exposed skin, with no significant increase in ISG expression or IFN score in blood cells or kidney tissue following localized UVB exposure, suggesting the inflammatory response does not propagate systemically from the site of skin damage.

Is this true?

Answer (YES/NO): NO